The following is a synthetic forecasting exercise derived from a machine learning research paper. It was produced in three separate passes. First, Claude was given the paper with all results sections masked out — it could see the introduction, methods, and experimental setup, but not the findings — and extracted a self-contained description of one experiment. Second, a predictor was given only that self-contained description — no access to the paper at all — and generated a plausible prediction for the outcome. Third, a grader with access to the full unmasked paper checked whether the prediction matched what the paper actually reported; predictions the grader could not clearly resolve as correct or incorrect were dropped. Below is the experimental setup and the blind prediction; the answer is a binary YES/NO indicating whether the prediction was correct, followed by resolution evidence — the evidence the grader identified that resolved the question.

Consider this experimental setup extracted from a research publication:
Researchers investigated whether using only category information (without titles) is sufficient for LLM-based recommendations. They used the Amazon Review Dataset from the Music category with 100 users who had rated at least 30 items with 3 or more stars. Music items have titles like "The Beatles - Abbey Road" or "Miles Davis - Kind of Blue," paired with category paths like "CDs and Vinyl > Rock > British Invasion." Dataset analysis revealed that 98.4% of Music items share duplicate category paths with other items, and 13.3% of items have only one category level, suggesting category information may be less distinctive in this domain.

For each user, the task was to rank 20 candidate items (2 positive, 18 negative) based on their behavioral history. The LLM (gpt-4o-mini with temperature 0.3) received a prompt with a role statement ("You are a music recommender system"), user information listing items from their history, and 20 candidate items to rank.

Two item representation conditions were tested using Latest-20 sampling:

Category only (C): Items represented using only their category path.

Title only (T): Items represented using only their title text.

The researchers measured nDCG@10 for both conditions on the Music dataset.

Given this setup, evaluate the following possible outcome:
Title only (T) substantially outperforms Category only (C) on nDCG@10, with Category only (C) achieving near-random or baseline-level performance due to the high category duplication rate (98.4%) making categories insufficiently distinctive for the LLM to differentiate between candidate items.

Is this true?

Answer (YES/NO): NO